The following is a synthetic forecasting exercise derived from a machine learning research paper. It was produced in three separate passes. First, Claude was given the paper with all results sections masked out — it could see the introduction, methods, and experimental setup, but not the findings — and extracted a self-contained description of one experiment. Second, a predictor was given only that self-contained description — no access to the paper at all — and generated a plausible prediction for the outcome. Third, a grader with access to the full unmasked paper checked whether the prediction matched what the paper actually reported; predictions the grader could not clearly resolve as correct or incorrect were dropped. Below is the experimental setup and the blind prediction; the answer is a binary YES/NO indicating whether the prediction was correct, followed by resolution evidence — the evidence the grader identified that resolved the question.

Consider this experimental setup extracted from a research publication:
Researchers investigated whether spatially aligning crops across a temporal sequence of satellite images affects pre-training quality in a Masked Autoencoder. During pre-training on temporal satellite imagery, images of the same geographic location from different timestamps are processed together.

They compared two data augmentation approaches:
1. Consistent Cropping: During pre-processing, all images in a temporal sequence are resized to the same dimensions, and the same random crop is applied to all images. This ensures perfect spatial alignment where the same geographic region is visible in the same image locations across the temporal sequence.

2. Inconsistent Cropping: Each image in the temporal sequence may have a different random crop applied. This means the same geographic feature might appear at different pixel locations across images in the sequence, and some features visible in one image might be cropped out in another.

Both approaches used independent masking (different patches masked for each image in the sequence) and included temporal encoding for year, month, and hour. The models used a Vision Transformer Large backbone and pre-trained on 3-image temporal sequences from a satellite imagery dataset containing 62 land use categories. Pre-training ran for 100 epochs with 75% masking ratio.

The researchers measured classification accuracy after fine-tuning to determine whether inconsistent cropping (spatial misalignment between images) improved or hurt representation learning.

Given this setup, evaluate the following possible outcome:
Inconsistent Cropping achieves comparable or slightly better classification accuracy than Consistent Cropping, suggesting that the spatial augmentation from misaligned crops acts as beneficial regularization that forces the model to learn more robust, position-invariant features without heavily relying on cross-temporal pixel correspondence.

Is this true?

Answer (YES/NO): YES